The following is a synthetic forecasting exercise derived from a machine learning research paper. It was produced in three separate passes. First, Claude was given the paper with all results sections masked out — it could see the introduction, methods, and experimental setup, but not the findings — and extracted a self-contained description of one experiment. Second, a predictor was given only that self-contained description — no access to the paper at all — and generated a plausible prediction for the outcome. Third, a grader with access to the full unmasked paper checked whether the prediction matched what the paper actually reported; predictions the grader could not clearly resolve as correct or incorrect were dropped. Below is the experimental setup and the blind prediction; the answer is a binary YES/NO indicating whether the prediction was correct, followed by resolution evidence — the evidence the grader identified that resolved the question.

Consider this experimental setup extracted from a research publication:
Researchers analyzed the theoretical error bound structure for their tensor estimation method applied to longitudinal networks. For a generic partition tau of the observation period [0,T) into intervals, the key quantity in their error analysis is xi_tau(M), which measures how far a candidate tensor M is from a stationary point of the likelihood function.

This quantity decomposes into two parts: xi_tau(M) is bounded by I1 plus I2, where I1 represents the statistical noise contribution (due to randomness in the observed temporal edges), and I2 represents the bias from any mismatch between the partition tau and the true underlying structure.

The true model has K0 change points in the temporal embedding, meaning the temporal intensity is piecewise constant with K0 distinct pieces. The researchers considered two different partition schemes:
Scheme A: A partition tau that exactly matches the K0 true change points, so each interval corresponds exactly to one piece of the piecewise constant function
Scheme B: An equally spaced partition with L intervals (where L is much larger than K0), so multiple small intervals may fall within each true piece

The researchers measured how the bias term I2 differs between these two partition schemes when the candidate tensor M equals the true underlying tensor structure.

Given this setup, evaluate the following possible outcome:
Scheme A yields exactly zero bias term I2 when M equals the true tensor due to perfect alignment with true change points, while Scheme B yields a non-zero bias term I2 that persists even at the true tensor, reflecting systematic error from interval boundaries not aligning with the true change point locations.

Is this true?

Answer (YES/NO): YES